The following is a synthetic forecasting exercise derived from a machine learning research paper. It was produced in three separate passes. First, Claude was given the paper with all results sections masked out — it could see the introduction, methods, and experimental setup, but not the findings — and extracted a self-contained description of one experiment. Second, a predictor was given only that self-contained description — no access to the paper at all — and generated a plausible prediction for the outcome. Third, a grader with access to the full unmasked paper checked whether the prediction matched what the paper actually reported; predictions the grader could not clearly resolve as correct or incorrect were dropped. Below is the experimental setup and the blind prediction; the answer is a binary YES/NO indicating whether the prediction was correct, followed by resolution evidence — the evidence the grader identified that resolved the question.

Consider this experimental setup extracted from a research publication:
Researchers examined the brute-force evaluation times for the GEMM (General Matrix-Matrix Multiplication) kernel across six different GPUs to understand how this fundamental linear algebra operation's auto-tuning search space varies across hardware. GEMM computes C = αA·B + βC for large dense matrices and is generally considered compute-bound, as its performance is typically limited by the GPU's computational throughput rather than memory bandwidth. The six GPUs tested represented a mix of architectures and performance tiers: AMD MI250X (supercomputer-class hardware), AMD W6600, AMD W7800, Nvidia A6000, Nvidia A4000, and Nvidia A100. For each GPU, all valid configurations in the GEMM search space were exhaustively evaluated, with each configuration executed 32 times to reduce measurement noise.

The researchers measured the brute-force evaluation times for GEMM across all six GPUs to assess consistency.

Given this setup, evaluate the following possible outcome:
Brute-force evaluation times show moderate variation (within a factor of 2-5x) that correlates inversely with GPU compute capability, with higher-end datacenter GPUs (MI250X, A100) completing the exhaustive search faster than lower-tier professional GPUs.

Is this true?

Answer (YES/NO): NO